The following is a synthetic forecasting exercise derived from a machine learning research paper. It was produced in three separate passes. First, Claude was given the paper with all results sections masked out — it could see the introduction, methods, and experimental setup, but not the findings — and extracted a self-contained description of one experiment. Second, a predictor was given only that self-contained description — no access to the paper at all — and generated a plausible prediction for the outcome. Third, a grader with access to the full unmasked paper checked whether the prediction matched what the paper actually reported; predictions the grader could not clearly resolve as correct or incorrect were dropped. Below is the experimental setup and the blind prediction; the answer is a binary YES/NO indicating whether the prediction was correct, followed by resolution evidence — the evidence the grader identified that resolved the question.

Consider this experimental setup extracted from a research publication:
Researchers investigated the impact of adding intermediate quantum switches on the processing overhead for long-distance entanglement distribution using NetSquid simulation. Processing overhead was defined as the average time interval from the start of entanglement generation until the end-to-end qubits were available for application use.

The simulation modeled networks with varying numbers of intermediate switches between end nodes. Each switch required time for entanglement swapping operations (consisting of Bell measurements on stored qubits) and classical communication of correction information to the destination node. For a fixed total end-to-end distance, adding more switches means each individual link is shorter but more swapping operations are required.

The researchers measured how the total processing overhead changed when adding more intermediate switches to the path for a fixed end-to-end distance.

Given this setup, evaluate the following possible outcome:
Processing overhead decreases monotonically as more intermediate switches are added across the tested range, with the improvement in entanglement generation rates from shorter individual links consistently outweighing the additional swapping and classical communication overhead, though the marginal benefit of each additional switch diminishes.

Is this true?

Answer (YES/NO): NO